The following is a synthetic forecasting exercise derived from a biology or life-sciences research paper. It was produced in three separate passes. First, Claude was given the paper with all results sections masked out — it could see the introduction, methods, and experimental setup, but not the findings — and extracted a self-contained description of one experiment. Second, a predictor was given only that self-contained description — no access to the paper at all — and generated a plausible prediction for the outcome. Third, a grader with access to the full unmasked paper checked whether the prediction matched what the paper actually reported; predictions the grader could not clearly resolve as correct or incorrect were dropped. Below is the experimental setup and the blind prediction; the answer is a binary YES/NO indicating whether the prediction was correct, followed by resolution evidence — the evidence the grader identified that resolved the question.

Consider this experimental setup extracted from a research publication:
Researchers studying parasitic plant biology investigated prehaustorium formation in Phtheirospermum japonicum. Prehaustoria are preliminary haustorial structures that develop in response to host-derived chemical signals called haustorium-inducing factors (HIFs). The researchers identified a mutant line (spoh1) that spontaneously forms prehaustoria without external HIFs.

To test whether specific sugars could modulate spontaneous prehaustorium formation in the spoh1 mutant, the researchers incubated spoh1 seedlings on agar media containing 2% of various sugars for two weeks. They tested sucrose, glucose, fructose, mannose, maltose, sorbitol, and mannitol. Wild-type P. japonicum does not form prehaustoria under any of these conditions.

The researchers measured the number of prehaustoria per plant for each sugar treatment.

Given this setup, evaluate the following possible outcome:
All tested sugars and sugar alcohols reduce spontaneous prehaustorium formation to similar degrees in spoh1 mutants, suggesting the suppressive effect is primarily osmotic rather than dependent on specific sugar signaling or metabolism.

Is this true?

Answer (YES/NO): NO